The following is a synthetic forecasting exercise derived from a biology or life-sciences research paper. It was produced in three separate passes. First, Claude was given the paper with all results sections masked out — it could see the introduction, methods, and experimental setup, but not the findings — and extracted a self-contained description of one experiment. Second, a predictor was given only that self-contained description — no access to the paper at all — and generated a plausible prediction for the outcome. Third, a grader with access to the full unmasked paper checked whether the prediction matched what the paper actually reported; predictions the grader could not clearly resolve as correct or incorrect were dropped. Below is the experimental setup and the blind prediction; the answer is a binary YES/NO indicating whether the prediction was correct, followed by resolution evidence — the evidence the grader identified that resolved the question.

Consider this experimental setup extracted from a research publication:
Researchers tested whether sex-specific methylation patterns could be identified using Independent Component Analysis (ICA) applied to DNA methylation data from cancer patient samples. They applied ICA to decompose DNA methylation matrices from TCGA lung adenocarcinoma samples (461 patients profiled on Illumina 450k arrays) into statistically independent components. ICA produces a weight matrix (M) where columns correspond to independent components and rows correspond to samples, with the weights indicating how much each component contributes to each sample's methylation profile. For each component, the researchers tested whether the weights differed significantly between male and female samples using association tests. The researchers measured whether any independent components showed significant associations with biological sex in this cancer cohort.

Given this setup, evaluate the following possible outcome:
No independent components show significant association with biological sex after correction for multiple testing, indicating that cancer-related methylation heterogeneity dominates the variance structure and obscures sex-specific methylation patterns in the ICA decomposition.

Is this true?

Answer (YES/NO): NO